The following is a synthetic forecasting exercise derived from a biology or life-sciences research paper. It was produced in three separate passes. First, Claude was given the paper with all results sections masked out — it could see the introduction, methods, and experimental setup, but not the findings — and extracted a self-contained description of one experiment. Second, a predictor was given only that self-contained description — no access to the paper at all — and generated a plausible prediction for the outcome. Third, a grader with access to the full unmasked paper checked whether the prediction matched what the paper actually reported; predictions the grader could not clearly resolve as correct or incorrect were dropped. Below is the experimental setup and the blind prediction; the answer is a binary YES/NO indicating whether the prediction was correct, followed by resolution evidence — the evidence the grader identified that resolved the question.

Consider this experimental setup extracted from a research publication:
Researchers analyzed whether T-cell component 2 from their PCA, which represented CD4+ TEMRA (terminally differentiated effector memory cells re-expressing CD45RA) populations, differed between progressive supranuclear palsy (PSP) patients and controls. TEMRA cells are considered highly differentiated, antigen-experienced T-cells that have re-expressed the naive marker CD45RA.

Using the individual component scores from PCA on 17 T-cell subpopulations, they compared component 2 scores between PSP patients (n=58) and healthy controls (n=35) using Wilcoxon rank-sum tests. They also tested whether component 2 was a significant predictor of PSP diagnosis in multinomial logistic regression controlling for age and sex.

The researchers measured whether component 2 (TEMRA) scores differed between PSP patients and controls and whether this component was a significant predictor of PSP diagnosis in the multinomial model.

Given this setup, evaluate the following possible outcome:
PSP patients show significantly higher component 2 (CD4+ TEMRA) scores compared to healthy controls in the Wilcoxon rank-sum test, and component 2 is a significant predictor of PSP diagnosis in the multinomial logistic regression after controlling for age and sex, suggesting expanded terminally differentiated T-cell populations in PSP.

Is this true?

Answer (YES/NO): NO